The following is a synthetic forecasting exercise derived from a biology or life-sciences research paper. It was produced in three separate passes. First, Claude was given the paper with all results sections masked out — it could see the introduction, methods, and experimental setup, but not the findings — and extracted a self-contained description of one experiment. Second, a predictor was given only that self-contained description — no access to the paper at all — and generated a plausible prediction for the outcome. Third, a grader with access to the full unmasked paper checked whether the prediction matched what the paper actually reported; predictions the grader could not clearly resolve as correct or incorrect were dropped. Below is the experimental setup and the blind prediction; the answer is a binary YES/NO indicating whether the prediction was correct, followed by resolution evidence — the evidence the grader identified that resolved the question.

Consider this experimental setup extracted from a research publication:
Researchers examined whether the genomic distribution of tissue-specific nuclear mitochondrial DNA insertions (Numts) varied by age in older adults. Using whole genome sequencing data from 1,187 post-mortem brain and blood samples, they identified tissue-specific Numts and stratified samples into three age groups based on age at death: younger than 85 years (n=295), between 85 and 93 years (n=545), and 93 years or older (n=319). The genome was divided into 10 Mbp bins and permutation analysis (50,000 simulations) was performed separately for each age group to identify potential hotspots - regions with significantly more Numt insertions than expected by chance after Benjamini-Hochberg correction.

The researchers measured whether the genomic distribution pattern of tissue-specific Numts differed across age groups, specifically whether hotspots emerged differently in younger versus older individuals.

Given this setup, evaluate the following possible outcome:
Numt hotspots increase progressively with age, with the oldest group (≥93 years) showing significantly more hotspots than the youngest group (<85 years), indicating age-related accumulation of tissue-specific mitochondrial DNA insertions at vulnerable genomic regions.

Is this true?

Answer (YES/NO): NO